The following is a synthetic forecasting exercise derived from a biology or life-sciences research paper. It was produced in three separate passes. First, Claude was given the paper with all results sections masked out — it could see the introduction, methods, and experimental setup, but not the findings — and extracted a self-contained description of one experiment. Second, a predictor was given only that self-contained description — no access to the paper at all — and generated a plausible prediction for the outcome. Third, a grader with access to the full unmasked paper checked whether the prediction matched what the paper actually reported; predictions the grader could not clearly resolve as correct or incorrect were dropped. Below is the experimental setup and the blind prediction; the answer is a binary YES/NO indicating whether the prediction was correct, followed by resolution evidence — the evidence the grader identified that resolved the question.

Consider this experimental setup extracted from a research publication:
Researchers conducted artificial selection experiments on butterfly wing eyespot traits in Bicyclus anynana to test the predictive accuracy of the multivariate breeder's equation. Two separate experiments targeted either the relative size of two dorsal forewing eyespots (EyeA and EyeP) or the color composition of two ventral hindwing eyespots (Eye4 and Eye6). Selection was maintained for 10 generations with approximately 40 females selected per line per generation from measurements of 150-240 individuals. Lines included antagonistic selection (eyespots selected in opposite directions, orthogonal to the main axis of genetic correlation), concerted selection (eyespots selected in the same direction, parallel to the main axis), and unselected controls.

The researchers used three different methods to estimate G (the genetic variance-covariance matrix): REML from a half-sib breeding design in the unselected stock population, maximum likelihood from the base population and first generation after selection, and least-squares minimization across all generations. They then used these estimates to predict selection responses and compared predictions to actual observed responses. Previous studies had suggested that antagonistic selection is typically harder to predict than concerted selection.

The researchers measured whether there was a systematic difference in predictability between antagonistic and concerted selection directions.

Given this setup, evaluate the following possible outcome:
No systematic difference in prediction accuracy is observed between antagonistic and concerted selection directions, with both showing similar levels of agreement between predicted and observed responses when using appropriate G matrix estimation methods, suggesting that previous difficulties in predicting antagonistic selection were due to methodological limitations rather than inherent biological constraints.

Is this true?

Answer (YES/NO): YES